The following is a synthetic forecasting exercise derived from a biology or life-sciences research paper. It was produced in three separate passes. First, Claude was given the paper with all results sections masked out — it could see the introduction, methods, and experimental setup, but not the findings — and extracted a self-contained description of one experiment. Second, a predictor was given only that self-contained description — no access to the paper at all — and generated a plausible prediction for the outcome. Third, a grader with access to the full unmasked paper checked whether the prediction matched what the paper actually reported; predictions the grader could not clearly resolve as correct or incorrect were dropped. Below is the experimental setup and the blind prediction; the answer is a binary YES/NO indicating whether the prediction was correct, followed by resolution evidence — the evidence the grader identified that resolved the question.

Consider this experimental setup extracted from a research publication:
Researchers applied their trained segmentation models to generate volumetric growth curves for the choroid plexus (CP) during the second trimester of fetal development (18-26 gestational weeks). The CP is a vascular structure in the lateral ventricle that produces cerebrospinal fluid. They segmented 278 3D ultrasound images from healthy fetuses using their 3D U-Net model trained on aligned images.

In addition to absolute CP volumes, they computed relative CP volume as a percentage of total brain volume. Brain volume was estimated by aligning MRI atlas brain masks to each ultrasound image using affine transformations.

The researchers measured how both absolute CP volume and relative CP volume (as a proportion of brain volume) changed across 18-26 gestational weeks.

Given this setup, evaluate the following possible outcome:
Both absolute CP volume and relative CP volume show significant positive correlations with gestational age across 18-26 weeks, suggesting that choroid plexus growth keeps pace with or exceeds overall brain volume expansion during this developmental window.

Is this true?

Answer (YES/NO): NO